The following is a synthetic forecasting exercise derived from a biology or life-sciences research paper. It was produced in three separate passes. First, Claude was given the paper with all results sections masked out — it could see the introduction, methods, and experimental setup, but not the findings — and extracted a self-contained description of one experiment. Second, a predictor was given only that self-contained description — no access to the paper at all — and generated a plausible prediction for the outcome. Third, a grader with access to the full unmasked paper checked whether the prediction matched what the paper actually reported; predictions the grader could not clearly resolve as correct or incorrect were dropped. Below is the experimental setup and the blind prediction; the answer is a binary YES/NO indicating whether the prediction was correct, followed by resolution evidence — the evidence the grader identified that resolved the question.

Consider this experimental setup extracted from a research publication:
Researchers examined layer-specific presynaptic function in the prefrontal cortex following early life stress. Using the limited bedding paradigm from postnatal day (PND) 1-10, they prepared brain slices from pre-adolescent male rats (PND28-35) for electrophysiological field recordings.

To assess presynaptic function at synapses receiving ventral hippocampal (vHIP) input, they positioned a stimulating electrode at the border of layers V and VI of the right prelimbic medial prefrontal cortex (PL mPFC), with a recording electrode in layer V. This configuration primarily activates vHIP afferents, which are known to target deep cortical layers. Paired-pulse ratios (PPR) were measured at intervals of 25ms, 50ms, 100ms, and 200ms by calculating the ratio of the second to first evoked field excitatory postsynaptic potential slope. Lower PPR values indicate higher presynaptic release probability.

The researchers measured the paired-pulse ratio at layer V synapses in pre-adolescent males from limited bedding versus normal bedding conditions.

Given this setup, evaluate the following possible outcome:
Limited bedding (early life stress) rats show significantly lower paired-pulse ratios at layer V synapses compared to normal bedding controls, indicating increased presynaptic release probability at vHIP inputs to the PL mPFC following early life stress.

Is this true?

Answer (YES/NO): NO